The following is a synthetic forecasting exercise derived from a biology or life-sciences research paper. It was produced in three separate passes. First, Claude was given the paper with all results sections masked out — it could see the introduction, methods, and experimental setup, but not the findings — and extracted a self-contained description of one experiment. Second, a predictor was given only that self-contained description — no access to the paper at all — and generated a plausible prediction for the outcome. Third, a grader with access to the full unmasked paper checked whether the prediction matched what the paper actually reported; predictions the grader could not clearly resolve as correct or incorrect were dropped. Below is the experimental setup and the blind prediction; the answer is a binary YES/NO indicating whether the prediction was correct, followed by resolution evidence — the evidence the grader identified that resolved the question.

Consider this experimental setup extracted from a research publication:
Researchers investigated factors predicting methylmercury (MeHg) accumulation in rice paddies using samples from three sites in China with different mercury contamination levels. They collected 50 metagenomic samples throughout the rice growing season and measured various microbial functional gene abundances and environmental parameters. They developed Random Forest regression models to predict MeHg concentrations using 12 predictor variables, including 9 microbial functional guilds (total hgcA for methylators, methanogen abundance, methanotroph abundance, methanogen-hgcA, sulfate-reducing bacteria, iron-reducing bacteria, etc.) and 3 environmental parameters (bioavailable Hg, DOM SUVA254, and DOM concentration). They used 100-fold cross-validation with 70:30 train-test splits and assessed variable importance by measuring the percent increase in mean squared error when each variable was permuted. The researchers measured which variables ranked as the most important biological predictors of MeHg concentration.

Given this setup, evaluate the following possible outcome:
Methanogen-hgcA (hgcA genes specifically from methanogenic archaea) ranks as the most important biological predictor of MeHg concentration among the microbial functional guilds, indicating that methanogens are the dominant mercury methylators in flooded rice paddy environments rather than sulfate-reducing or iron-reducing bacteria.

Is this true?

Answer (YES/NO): NO